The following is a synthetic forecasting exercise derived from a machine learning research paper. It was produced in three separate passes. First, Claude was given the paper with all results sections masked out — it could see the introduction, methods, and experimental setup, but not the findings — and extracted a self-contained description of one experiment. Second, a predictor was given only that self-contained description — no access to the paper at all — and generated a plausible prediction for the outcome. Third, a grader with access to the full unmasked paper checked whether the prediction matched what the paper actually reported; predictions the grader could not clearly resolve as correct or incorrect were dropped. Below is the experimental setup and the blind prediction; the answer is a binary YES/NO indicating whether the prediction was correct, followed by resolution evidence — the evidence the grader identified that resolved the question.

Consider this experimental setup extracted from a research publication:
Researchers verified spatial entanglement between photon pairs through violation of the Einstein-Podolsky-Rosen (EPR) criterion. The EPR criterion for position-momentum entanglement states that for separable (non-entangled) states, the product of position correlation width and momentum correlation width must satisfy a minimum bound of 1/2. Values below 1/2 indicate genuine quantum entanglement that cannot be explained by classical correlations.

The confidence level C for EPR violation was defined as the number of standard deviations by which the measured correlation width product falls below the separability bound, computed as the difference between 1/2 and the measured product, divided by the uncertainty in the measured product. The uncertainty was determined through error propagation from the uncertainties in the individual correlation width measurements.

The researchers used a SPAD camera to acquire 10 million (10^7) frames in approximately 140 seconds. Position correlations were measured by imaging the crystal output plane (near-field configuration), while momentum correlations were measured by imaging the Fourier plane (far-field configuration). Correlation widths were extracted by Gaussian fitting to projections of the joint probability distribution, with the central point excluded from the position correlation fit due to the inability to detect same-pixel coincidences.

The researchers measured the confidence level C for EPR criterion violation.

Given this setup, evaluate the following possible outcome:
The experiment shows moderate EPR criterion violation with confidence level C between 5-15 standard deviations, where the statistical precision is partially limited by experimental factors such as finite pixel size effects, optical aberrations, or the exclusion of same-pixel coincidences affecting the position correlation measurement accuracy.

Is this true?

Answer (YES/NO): NO